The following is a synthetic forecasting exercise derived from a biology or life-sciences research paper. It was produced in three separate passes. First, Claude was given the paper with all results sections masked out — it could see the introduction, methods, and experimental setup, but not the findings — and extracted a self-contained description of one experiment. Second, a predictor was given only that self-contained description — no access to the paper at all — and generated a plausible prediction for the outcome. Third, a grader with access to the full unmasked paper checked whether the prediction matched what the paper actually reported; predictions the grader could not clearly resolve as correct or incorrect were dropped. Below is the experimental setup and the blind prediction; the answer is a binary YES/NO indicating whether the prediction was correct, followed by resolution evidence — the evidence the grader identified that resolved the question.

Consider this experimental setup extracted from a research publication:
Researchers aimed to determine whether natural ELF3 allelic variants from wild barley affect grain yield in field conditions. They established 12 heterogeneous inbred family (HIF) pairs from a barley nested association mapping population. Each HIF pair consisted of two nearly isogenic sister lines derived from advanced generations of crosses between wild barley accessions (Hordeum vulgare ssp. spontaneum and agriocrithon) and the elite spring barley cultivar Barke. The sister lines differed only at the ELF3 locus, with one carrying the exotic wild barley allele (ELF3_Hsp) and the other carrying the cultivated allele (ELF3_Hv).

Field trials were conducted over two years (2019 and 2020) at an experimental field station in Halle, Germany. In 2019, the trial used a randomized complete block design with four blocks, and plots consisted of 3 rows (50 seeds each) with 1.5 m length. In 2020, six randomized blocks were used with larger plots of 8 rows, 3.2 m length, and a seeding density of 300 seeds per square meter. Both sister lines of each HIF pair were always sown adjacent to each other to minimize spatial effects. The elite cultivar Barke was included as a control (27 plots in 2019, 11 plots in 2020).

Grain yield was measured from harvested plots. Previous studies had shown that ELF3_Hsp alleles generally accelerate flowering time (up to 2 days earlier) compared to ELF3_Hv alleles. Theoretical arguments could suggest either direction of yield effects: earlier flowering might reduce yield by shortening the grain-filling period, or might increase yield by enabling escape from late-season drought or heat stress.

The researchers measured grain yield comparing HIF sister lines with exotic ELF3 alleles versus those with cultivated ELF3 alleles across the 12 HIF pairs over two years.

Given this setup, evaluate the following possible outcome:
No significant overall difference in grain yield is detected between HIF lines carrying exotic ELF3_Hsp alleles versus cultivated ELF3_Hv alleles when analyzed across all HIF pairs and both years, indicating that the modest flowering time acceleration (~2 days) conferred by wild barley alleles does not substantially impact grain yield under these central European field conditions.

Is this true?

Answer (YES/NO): YES